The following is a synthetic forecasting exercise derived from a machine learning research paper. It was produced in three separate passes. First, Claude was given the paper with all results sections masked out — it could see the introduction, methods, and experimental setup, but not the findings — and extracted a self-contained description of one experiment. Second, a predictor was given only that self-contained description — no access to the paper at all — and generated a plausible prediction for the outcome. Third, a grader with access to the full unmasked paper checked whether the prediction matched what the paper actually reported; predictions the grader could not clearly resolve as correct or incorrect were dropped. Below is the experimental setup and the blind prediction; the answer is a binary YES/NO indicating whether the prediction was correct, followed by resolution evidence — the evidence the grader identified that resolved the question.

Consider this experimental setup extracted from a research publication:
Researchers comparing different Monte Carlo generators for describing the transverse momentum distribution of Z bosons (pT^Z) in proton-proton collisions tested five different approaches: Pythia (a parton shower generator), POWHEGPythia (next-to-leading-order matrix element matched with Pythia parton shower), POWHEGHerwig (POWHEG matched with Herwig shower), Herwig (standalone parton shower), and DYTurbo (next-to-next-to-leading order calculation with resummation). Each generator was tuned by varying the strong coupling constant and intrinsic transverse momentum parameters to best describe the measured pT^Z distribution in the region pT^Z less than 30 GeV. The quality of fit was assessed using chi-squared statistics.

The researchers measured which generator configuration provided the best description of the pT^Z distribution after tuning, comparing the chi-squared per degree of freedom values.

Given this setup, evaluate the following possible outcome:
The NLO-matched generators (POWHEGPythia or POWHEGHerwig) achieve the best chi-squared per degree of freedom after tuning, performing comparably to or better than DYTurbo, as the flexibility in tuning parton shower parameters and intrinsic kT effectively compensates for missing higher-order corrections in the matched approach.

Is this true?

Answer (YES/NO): YES